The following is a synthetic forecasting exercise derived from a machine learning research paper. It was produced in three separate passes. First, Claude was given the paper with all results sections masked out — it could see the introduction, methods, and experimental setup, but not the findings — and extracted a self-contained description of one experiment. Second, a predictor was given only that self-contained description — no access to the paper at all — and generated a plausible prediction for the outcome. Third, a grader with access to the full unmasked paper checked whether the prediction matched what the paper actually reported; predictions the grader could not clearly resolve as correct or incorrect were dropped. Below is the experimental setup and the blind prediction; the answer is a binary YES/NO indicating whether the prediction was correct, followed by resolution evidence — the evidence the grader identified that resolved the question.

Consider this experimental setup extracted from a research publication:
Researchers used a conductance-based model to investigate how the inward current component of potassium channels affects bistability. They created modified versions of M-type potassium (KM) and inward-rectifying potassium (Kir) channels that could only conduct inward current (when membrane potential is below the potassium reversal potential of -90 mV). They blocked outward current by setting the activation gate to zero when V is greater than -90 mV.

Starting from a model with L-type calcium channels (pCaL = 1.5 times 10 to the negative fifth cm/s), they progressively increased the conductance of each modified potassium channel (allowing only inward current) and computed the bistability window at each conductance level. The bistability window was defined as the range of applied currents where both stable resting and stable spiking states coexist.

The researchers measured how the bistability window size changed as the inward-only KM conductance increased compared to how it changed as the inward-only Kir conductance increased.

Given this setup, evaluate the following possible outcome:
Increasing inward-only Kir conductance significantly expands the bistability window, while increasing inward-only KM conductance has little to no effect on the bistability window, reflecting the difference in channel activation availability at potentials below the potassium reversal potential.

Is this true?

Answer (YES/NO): NO